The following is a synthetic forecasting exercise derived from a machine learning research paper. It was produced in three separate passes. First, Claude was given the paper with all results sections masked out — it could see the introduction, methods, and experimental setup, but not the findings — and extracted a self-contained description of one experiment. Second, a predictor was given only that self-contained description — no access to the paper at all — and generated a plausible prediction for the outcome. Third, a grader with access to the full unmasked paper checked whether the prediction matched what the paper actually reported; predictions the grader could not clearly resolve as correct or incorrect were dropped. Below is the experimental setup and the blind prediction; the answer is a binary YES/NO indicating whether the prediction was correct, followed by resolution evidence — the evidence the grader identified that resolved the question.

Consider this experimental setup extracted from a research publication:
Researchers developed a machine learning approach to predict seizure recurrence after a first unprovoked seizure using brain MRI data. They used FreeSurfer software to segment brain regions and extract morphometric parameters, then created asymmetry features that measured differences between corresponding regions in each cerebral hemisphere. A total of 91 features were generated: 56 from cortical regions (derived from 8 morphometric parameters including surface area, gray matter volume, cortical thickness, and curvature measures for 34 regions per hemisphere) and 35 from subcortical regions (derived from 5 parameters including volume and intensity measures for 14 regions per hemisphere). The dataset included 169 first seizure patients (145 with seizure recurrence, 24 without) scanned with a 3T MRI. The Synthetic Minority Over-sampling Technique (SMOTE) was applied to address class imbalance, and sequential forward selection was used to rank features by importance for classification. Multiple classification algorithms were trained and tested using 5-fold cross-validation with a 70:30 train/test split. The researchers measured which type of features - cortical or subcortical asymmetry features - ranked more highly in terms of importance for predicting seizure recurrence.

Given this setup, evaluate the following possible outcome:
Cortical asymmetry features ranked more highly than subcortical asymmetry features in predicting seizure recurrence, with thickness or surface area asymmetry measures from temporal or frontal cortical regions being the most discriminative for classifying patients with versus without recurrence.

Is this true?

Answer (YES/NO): NO